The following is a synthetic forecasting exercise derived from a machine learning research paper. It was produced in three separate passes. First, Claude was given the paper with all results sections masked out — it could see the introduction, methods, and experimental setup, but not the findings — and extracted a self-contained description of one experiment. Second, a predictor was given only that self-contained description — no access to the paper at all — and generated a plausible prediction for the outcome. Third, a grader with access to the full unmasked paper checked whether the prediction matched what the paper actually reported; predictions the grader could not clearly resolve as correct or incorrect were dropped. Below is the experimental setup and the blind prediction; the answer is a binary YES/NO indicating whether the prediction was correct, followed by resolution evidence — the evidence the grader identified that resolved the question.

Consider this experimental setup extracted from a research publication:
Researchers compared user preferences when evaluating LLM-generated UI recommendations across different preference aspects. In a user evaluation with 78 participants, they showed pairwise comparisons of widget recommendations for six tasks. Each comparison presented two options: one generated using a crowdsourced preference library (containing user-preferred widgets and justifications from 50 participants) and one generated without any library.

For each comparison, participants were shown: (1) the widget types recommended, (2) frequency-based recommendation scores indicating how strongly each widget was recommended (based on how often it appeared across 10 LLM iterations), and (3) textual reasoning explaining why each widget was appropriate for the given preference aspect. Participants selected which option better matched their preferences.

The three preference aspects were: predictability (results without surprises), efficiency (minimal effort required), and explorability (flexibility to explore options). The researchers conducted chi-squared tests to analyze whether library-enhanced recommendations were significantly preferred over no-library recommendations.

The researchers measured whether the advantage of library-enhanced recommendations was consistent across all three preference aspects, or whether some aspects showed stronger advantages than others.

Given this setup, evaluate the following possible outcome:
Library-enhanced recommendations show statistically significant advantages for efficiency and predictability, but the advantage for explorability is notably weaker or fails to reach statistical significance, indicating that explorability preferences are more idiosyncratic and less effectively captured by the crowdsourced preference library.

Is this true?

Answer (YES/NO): NO